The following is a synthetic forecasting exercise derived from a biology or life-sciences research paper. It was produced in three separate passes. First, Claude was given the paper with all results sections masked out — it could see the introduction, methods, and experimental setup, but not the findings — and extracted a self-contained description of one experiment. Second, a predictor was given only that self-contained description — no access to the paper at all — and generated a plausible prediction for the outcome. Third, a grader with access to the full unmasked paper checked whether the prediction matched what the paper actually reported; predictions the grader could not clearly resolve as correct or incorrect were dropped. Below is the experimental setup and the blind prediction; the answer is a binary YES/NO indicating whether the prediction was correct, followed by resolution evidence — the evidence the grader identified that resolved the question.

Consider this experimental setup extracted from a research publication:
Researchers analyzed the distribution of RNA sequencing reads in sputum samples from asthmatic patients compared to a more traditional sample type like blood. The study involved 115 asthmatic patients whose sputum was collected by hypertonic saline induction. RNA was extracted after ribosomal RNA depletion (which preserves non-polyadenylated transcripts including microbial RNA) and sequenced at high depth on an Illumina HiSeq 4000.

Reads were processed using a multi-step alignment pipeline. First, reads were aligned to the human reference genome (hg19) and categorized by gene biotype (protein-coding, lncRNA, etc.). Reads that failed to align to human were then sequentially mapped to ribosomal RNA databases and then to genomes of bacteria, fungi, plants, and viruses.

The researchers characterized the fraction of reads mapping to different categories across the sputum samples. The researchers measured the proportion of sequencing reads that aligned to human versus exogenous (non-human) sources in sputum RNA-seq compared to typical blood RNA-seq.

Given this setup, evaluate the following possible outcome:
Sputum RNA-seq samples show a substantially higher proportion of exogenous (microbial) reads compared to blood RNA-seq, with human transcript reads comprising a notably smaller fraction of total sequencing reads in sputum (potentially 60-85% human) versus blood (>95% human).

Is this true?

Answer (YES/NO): YES